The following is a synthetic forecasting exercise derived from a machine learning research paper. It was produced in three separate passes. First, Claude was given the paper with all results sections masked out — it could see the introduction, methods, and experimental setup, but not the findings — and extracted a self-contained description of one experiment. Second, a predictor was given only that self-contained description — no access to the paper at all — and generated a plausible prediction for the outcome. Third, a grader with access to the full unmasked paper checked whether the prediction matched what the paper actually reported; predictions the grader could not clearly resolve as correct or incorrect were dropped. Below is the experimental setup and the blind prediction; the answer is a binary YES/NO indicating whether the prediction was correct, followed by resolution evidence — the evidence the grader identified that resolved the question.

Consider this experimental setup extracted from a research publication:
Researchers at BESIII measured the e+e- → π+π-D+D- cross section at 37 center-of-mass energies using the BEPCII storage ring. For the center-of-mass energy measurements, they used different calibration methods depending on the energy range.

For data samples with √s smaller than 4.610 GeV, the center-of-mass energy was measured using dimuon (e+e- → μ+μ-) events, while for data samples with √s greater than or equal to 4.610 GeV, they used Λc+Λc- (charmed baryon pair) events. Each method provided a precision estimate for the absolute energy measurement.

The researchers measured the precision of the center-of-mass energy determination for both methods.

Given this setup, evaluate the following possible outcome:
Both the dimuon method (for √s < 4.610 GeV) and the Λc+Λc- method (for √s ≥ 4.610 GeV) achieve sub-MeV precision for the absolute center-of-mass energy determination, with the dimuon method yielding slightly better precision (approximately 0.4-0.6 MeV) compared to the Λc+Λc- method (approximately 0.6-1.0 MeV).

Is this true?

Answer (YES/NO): NO